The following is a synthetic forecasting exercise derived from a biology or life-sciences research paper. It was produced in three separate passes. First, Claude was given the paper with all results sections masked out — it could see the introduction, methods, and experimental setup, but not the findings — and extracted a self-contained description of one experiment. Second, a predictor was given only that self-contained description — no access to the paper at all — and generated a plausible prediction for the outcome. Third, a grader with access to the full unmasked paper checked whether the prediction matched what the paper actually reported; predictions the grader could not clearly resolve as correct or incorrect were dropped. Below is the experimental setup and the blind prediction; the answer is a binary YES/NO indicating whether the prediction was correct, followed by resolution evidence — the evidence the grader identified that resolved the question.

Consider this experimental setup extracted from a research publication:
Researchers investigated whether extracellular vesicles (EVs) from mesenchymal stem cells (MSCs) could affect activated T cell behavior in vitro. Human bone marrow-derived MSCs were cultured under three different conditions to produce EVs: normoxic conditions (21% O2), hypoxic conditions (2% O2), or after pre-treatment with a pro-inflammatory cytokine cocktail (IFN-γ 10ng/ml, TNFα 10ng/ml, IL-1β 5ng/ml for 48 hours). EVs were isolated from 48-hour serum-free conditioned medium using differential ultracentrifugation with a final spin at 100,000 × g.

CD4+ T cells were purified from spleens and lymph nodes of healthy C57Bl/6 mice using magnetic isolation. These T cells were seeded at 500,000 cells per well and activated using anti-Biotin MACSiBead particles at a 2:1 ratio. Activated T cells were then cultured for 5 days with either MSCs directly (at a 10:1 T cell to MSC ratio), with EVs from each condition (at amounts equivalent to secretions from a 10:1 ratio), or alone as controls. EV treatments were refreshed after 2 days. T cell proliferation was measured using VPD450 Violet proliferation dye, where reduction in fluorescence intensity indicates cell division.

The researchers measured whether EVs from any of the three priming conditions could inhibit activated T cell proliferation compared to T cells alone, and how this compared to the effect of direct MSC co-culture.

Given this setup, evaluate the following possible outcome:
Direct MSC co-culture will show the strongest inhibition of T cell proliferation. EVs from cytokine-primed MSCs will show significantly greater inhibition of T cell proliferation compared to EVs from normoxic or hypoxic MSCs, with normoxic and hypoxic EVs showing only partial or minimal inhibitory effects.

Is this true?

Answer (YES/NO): NO